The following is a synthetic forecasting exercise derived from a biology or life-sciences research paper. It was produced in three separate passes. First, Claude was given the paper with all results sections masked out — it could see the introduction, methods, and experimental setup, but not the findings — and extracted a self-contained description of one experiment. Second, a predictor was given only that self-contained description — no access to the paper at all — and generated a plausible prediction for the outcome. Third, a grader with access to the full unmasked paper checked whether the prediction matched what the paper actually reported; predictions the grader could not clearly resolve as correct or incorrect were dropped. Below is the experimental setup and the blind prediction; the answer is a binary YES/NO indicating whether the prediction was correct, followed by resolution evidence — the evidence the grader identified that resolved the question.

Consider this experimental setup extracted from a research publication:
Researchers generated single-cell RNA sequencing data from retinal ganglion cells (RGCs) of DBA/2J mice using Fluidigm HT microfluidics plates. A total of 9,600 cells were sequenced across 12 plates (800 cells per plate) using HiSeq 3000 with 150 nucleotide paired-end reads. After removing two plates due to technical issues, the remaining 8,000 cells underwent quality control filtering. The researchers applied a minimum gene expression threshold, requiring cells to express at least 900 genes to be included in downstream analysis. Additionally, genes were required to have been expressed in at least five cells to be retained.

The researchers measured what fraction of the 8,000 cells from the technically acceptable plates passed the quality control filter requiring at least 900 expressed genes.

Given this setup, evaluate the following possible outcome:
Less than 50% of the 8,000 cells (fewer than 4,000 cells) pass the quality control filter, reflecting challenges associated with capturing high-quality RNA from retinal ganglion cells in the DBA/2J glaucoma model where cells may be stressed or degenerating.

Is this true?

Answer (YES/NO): NO